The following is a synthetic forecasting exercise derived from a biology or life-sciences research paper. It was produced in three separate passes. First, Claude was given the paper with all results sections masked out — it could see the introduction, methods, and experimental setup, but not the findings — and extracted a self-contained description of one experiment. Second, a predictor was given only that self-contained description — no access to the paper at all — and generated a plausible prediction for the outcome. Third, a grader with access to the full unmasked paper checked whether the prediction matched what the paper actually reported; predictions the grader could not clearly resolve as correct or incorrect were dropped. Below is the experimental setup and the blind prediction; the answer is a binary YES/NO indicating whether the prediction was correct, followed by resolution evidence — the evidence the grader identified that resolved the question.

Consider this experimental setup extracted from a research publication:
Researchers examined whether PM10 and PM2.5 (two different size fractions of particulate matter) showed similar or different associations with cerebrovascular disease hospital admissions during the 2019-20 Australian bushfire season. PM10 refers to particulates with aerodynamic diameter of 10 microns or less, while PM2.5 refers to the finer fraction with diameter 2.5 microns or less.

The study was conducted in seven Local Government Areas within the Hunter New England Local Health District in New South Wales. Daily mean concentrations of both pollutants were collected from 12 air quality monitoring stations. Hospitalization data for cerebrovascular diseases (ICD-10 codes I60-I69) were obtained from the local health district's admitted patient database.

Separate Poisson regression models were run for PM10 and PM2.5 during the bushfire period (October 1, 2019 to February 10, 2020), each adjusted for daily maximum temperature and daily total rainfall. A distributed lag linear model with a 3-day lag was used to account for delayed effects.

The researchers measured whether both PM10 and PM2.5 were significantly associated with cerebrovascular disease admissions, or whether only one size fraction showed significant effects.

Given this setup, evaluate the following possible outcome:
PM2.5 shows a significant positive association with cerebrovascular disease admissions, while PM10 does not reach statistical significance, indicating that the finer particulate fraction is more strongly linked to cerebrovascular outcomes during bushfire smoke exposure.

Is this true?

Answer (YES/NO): NO